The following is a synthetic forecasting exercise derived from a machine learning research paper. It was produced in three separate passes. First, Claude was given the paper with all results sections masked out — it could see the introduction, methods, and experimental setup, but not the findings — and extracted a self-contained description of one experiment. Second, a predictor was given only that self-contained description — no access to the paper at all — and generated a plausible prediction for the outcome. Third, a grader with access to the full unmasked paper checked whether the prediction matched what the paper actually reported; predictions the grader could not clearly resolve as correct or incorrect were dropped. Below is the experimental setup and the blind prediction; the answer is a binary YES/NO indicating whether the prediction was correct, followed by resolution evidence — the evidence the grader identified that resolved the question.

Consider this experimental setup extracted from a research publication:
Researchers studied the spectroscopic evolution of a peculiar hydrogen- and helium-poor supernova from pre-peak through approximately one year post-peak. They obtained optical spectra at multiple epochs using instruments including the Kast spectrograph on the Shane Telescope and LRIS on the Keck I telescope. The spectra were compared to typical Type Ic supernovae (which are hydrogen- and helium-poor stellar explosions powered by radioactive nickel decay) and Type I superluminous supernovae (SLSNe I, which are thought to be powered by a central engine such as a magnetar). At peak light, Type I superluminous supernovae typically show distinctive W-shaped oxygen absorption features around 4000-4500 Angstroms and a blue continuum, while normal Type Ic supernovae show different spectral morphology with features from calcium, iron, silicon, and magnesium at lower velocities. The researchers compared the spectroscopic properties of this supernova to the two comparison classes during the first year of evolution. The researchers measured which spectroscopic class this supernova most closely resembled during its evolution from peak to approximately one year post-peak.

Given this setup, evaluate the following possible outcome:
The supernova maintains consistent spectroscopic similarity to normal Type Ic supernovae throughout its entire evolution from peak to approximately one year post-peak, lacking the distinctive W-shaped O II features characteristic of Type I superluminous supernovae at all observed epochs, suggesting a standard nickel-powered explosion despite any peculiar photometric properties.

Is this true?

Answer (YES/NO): NO